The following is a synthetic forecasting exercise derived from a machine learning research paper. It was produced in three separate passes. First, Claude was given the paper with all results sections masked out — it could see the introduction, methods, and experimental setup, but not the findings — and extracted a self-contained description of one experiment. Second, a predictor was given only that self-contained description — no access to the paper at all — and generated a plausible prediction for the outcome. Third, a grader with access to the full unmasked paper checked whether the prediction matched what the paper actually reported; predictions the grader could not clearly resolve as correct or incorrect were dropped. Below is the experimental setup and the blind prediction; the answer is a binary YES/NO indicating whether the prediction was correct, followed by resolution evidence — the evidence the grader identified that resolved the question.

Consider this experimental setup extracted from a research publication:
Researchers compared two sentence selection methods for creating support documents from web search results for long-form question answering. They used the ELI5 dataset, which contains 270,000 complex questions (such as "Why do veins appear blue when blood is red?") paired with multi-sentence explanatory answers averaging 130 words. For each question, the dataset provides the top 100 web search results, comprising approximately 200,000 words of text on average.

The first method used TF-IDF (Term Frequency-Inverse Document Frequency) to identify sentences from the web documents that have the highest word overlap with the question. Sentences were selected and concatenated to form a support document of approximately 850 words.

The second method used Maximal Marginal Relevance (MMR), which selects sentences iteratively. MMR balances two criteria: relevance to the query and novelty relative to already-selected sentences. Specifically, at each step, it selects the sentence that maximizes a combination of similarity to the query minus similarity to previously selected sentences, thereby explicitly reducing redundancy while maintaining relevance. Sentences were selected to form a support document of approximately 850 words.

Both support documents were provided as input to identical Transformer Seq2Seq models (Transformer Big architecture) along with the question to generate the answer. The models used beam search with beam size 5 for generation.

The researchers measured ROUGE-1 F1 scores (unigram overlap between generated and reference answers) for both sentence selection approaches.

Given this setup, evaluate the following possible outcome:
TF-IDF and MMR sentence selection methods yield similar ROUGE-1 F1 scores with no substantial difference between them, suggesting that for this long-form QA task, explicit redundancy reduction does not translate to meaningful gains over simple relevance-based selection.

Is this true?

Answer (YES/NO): YES